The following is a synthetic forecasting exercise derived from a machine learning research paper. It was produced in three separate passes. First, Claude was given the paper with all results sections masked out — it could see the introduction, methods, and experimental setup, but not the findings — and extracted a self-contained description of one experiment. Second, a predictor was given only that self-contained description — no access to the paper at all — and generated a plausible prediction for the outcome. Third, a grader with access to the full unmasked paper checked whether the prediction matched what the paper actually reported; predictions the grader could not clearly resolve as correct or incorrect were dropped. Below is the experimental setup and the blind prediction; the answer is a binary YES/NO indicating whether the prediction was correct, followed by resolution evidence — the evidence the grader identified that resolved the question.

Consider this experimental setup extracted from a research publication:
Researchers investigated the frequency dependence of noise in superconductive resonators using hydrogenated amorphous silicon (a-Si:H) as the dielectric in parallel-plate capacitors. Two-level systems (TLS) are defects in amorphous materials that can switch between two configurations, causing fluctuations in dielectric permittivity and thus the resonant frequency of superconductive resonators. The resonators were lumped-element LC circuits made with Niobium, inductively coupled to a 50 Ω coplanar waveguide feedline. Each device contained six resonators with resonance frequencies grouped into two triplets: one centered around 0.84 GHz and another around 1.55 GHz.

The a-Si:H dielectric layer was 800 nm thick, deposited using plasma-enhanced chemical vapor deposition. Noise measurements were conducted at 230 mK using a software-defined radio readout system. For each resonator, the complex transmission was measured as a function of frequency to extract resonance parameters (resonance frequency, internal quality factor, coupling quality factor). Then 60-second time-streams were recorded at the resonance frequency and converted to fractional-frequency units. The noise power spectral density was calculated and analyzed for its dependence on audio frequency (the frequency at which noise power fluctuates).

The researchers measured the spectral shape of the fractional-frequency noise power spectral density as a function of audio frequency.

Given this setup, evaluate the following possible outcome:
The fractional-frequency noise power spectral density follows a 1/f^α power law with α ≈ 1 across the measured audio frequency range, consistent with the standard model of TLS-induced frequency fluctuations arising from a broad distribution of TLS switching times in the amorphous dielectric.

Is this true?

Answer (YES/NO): NO